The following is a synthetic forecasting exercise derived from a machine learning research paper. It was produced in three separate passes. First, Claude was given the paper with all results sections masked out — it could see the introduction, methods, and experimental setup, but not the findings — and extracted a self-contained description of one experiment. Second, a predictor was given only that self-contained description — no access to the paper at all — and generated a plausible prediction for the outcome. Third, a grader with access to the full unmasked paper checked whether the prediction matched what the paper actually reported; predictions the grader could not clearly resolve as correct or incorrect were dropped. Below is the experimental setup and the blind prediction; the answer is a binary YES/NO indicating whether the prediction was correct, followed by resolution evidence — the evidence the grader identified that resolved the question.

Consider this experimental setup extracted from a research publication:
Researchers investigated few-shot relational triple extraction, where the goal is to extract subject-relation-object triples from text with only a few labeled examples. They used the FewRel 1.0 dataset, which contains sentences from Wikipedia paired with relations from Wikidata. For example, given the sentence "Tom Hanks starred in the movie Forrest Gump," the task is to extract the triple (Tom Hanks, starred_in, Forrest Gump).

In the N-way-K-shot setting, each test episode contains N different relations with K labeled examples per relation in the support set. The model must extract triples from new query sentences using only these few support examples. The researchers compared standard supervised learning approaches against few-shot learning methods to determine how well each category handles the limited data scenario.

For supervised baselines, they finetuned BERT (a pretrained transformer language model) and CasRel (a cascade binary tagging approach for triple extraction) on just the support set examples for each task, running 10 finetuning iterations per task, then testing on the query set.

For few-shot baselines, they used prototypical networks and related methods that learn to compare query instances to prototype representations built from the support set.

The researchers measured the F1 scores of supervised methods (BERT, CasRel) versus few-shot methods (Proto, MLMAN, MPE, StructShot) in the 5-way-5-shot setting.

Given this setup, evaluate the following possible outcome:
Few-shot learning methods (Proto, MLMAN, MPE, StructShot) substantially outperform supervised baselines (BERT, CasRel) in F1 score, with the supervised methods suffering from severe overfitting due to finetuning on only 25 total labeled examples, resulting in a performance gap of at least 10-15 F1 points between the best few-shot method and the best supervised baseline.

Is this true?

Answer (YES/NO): YES